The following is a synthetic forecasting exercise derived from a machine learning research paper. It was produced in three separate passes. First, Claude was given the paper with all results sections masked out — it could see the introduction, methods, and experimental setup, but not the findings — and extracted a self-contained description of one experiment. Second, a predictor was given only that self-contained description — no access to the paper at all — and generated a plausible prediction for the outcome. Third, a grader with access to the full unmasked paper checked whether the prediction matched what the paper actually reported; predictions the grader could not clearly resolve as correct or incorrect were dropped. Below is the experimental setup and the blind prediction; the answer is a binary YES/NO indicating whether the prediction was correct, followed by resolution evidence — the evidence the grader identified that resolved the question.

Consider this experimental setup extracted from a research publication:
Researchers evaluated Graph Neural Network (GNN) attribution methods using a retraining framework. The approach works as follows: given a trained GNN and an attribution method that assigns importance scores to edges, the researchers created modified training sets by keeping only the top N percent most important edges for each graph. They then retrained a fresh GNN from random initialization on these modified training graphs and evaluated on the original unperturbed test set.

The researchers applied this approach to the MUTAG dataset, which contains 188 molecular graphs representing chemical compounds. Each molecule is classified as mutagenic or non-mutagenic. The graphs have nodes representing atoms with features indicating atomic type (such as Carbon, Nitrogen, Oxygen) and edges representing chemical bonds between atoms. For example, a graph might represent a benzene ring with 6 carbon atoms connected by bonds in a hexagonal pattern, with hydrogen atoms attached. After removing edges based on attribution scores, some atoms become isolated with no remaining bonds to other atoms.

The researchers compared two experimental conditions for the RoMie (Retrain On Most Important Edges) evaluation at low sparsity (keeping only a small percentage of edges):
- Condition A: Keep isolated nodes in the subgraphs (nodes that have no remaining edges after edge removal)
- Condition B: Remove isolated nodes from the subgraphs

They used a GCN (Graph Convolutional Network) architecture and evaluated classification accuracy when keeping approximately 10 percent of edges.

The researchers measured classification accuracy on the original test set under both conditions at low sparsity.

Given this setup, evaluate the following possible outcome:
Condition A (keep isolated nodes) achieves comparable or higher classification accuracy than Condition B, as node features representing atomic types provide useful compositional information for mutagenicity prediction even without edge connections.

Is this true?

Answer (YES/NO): YES